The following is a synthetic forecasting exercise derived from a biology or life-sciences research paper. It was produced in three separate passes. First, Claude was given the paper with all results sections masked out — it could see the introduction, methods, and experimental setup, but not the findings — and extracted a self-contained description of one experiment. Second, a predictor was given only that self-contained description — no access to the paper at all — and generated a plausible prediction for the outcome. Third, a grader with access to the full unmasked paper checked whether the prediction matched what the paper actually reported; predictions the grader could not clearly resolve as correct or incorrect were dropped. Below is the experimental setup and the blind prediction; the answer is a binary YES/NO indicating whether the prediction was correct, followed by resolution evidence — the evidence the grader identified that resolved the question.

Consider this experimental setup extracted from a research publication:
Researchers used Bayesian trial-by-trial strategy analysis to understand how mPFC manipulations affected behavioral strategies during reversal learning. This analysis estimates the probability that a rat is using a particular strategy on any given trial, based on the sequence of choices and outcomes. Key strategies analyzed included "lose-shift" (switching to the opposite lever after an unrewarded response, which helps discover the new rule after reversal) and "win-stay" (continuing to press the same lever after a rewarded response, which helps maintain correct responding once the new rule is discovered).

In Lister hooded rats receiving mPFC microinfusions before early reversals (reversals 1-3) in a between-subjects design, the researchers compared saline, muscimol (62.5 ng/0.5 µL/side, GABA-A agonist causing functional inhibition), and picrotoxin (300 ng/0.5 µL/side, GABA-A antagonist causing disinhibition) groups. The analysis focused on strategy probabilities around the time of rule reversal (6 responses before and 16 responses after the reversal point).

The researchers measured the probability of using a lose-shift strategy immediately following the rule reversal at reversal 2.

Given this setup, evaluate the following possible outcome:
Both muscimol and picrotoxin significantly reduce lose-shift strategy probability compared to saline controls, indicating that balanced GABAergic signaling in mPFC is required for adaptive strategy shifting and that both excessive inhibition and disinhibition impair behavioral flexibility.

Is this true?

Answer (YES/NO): NO